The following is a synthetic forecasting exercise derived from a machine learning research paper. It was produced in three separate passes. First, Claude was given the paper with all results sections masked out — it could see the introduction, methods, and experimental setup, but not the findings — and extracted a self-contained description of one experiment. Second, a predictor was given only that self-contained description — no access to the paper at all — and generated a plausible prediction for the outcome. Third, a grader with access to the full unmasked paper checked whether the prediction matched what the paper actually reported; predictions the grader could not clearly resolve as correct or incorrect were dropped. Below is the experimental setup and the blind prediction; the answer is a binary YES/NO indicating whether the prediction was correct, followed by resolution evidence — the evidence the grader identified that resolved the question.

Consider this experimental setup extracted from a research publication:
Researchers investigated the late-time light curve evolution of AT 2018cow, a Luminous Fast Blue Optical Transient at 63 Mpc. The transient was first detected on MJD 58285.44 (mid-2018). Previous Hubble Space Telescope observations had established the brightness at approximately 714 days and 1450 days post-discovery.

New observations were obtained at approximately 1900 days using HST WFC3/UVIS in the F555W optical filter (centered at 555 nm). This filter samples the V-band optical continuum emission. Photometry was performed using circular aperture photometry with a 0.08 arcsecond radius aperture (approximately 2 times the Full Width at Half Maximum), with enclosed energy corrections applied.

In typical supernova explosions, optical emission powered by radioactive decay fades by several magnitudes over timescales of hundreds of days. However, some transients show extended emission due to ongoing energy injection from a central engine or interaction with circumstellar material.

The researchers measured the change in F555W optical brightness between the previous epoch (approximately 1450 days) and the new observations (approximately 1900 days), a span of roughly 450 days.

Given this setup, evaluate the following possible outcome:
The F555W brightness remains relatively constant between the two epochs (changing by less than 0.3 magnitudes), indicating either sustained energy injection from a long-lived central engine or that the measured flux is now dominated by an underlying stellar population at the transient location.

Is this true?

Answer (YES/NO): YES